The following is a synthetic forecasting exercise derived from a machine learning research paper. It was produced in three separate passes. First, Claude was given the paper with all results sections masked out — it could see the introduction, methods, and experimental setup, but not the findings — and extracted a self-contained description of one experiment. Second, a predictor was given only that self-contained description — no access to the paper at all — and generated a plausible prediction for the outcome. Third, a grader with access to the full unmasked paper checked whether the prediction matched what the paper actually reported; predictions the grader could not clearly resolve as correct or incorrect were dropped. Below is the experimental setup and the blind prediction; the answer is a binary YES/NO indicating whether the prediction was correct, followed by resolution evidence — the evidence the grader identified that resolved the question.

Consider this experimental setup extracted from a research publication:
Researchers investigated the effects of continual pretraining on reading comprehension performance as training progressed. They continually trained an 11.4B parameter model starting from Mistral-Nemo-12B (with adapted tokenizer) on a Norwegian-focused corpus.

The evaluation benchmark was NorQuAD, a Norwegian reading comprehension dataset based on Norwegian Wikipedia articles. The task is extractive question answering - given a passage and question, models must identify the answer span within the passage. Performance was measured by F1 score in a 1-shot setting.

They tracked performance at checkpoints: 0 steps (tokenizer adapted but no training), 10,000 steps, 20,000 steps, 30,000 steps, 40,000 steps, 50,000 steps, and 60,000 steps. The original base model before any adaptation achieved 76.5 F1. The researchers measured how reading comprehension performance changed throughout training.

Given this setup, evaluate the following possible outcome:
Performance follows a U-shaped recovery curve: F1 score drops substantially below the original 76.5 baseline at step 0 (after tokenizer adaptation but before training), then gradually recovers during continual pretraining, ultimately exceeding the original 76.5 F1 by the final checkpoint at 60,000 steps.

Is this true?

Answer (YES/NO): NO